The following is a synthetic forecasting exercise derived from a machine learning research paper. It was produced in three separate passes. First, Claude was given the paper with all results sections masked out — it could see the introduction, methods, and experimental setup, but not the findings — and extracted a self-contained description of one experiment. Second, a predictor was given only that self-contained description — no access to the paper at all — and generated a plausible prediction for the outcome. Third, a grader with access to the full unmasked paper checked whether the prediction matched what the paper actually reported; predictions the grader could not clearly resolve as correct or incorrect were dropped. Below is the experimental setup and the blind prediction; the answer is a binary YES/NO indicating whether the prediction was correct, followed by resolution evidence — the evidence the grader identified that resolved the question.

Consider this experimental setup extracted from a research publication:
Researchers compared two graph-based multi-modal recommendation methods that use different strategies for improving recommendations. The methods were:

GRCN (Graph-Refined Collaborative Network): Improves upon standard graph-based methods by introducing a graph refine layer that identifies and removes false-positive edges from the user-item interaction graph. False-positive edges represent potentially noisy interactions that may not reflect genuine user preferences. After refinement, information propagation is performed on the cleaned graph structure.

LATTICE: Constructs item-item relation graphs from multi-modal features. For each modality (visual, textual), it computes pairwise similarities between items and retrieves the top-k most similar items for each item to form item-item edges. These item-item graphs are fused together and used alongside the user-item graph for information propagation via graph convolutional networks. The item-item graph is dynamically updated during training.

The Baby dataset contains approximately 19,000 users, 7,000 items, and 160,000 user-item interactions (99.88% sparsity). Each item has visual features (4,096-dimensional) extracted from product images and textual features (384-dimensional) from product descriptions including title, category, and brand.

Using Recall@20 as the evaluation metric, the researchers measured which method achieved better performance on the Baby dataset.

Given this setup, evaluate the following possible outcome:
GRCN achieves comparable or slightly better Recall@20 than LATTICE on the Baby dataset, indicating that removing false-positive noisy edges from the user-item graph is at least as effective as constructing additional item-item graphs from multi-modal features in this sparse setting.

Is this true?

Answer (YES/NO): NO